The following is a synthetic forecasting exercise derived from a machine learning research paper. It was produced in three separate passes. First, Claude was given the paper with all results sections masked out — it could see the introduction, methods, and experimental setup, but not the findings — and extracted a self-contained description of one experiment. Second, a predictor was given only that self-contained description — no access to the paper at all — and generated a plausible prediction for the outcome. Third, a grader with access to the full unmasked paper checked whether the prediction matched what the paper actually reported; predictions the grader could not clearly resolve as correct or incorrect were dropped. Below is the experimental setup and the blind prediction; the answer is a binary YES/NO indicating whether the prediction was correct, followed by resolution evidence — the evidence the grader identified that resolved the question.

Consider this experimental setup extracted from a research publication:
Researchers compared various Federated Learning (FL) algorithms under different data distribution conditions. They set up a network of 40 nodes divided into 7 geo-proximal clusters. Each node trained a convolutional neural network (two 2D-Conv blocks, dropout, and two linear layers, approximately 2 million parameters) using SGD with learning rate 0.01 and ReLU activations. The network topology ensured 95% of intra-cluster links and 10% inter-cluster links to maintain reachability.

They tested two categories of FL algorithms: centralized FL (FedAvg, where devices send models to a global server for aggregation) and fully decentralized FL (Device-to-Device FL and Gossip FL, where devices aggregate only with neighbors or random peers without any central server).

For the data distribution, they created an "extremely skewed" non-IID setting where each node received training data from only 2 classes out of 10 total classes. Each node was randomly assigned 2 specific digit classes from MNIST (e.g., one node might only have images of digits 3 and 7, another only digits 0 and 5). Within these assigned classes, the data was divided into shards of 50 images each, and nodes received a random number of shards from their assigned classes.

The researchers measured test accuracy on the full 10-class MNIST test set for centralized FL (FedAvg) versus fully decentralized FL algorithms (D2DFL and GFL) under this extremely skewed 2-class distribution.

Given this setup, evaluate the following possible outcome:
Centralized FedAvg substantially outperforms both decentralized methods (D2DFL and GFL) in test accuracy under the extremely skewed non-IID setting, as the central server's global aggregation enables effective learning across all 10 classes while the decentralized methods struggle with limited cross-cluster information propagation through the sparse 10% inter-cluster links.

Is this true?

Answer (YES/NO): YES